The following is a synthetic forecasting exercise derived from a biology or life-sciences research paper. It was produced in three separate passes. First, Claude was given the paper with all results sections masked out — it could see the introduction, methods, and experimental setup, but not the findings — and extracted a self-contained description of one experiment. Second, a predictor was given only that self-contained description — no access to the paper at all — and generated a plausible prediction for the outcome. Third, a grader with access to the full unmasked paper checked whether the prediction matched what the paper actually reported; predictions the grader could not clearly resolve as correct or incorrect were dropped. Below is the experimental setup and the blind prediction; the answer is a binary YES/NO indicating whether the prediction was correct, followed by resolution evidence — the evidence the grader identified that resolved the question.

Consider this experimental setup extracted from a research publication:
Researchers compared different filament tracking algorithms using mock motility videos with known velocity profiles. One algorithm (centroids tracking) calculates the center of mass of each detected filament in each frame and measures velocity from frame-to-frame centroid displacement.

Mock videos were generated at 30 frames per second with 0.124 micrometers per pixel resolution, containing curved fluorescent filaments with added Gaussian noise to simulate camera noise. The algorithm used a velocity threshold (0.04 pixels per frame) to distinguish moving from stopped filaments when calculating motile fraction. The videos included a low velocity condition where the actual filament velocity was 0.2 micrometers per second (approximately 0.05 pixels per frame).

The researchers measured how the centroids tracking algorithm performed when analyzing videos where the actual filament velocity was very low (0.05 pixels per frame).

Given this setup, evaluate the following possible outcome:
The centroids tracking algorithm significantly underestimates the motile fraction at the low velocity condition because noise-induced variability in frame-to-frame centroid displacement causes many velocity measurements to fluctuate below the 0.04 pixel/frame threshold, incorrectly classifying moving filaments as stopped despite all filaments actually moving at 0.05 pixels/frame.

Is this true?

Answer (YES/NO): NO